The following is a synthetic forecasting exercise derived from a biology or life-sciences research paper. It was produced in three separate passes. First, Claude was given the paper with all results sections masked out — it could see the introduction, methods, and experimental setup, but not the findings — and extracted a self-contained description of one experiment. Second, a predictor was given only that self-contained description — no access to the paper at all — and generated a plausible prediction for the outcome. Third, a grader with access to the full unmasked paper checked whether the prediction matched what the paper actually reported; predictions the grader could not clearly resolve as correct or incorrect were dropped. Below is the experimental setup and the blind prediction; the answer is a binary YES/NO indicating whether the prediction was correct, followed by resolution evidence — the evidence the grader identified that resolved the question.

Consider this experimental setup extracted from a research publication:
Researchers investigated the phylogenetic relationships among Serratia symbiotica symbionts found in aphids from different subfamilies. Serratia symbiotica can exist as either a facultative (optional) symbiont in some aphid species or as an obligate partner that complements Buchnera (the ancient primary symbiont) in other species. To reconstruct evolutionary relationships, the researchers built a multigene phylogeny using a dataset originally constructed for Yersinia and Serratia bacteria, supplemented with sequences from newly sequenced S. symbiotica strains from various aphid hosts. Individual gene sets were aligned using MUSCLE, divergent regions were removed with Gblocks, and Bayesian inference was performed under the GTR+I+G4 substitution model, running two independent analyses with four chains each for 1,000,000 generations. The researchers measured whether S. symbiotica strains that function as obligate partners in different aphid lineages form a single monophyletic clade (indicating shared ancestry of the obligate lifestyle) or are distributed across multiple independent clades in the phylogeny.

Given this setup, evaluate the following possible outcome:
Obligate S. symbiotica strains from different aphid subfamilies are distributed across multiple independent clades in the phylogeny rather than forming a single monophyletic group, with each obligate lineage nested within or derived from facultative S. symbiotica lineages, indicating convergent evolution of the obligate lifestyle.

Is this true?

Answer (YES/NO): YES